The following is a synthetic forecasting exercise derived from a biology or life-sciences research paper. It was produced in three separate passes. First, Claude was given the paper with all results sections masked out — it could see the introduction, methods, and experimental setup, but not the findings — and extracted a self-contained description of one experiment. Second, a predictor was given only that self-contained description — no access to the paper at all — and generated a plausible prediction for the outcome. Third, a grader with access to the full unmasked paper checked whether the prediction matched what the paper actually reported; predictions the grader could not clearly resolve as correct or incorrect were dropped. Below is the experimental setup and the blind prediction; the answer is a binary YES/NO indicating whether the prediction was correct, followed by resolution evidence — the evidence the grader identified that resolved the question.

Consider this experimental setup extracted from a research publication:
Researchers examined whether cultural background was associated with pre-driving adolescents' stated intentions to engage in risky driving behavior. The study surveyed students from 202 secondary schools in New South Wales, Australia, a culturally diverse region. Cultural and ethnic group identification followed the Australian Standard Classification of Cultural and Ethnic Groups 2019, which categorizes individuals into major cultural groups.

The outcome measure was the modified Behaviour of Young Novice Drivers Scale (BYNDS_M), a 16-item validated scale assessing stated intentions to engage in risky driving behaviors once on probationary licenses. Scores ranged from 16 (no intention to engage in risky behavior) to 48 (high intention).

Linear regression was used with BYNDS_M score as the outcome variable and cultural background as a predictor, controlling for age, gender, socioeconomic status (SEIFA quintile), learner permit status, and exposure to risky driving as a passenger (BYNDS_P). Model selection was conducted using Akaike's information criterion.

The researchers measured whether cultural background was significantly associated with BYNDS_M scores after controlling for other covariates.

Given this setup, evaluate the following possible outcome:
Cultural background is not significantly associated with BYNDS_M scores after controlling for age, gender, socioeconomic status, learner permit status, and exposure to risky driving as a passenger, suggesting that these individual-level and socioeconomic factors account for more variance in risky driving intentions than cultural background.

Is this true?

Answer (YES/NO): YES